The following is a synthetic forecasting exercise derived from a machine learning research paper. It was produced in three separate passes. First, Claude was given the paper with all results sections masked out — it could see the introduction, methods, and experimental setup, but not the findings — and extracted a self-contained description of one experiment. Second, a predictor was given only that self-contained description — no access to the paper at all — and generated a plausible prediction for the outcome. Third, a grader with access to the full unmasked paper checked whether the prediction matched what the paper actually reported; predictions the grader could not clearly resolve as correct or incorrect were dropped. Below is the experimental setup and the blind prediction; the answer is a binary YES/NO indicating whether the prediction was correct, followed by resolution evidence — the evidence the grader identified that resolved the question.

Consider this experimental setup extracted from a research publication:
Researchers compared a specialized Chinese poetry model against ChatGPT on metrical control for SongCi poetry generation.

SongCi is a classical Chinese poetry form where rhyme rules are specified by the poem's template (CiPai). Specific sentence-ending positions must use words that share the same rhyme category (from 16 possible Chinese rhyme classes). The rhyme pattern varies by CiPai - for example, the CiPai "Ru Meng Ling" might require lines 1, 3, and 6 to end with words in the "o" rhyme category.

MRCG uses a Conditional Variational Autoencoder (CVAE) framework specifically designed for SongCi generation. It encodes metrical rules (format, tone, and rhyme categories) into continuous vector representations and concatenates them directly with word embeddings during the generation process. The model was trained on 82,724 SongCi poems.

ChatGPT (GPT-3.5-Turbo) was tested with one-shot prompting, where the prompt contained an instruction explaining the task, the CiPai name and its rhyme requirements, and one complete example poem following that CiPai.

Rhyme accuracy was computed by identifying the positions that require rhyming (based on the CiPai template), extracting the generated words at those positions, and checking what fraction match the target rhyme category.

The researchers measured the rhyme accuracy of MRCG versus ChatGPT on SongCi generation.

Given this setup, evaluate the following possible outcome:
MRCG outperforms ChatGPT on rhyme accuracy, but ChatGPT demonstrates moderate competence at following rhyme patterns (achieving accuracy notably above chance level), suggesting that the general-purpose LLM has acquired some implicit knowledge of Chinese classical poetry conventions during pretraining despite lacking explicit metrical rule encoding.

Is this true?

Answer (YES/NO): YES